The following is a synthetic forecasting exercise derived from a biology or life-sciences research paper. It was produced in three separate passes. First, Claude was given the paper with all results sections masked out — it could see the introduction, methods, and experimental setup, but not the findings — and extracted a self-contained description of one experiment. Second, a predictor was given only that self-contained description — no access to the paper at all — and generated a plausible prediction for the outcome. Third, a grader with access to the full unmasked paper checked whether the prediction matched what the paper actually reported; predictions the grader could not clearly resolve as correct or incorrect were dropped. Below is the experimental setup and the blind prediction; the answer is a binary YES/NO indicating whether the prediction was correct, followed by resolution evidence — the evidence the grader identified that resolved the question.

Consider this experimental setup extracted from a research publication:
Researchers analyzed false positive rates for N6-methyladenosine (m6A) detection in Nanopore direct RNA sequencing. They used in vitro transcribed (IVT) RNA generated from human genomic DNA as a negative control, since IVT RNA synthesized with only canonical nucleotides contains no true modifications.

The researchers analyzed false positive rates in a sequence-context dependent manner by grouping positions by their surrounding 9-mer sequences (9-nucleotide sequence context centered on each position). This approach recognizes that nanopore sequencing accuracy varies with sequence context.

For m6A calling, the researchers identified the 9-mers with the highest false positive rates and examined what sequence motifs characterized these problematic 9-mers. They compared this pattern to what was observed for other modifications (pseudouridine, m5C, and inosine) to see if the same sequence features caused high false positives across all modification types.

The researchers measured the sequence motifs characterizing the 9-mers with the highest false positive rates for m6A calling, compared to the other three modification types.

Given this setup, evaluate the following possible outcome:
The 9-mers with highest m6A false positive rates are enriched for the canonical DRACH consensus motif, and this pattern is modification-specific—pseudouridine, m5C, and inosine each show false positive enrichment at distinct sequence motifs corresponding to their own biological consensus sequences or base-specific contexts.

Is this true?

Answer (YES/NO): NO